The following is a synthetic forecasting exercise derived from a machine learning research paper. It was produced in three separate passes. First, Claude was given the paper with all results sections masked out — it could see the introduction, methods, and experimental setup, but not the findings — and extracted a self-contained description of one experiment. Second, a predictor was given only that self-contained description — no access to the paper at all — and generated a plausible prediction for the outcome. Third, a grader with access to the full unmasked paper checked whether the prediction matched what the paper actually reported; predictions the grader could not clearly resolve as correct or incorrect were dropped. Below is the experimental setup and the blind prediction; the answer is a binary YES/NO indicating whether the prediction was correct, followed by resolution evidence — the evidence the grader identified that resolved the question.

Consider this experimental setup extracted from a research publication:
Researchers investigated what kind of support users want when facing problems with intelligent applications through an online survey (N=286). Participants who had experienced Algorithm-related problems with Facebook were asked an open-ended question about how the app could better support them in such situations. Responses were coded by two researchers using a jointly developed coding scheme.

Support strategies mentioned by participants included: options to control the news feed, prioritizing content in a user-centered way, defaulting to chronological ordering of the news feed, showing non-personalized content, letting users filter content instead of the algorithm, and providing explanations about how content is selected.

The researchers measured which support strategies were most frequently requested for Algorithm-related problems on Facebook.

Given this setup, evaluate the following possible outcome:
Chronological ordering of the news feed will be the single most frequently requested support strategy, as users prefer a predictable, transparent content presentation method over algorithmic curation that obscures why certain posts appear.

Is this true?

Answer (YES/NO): NO